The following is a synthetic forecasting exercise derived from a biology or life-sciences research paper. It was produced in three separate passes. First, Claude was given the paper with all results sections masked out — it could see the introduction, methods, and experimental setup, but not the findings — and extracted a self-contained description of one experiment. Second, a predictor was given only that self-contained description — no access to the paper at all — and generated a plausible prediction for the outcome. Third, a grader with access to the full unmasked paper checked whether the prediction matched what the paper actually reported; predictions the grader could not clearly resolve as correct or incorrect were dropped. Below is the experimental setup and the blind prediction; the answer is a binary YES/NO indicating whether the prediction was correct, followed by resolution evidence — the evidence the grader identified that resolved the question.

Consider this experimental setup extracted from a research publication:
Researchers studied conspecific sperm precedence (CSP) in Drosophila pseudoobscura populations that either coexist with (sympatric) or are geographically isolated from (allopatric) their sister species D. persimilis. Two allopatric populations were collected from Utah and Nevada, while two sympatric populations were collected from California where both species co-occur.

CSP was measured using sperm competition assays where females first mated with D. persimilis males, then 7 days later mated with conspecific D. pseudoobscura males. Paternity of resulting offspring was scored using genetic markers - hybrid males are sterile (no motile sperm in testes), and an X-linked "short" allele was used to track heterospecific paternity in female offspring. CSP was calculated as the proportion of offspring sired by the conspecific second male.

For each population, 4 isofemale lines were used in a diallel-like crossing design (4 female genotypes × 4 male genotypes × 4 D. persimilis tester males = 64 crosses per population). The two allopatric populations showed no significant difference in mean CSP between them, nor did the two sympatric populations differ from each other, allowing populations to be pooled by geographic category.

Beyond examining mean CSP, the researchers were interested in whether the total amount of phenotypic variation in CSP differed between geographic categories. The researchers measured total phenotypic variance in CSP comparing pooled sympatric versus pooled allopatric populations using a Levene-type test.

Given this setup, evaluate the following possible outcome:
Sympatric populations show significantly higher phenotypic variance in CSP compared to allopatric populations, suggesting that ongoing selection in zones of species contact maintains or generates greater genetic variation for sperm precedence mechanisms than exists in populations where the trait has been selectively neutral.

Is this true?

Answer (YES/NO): NO